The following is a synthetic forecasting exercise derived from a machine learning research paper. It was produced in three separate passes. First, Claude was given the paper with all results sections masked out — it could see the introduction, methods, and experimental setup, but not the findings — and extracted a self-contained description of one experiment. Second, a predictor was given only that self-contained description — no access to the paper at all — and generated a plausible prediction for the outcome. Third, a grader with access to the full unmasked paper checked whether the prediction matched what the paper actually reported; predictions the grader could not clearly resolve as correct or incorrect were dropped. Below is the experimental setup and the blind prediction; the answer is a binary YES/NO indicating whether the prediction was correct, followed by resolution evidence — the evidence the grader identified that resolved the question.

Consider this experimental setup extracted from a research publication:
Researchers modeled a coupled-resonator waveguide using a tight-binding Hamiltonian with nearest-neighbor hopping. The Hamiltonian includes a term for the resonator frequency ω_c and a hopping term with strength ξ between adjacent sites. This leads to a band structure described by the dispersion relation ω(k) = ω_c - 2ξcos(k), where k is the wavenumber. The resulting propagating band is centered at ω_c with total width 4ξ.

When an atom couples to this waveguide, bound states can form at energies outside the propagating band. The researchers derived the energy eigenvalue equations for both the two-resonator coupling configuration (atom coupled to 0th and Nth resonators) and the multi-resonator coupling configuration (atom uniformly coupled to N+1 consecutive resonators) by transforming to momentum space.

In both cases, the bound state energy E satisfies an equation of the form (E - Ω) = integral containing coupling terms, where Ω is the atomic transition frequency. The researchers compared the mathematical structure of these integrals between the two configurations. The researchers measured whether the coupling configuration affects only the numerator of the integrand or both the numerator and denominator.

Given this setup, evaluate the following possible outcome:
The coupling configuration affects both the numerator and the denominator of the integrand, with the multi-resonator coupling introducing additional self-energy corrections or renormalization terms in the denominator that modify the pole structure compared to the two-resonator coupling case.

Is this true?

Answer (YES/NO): YES